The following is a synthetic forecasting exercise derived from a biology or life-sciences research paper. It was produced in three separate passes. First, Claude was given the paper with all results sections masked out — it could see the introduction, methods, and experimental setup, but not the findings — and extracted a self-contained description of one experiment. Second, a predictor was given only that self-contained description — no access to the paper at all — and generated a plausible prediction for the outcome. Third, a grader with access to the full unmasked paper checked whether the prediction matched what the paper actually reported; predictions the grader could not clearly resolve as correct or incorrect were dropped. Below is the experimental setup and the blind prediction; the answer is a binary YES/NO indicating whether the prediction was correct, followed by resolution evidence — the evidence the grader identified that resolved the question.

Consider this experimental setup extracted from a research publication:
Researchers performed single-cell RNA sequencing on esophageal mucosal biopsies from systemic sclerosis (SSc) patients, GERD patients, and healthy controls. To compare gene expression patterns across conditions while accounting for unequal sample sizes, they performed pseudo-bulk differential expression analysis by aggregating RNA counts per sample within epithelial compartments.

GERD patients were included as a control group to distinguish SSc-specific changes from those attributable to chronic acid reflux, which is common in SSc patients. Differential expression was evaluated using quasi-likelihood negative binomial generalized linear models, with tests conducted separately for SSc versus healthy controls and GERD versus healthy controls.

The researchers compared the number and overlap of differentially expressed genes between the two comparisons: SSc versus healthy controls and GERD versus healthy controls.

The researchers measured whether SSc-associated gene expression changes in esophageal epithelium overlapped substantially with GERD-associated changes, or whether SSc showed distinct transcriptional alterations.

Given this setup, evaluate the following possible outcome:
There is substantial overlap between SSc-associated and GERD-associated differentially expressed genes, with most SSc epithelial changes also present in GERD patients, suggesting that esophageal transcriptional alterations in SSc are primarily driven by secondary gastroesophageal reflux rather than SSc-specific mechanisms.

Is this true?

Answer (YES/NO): YES